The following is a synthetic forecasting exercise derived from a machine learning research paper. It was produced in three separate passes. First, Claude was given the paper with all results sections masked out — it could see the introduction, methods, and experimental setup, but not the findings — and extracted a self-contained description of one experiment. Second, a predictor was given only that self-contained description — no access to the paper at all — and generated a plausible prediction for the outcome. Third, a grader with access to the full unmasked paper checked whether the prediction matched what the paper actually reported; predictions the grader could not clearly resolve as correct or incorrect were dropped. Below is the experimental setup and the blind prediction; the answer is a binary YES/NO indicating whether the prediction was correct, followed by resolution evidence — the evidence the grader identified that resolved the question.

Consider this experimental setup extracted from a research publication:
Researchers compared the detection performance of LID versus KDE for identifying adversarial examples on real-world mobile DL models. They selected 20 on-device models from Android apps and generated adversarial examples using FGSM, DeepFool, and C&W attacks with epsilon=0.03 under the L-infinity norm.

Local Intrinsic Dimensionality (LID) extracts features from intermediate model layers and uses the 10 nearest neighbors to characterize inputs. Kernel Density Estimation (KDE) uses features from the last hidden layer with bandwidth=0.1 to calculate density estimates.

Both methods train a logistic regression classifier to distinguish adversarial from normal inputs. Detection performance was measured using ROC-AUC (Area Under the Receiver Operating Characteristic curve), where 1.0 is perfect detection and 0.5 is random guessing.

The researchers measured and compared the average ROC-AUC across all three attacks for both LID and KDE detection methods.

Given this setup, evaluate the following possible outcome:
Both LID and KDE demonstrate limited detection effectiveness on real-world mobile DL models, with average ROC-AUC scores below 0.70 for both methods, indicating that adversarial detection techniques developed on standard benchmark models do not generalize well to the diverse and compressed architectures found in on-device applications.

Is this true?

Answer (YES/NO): NO